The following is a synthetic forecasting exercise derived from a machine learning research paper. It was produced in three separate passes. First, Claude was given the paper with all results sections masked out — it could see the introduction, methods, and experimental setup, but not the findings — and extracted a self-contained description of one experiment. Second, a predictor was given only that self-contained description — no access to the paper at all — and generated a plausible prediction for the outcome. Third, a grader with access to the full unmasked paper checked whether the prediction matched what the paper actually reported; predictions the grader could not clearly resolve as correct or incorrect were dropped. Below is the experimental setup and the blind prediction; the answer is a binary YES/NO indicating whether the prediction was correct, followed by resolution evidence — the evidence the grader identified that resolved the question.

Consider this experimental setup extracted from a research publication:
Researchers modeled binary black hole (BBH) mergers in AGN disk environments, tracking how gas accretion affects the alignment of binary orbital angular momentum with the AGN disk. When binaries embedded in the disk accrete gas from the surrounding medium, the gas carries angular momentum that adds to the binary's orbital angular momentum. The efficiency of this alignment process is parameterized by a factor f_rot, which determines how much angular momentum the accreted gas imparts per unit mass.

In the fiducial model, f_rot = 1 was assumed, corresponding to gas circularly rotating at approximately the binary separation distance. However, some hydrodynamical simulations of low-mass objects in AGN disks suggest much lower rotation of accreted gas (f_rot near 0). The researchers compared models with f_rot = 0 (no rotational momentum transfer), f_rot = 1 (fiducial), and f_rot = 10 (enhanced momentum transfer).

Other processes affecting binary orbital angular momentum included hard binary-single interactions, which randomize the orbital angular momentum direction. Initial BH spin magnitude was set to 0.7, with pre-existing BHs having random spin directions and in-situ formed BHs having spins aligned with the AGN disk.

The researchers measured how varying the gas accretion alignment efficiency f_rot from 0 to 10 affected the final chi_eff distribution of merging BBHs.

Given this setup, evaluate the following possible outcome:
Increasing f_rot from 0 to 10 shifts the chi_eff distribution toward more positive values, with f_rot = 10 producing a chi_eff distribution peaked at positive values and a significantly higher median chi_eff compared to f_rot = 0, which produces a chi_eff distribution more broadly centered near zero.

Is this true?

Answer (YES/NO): NO